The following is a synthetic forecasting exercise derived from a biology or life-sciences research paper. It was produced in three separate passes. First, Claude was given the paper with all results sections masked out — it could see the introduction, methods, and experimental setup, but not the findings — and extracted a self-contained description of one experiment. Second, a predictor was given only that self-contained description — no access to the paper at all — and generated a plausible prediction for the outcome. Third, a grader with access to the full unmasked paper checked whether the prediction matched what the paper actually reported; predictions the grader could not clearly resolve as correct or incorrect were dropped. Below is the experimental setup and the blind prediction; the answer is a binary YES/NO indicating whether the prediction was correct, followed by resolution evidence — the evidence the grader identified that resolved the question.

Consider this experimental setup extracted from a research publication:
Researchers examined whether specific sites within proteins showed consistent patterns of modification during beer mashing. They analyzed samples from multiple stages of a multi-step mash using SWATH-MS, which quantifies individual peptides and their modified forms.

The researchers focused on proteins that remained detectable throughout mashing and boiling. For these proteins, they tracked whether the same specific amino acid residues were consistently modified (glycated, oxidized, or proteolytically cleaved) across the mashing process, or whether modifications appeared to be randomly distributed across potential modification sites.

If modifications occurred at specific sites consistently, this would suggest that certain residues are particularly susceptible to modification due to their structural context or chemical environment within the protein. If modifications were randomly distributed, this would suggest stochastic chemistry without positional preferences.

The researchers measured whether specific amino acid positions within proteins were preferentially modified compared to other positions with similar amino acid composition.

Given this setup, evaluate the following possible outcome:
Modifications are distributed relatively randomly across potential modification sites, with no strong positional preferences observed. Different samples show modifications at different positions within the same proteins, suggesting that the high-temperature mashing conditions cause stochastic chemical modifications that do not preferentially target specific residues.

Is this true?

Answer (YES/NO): NO